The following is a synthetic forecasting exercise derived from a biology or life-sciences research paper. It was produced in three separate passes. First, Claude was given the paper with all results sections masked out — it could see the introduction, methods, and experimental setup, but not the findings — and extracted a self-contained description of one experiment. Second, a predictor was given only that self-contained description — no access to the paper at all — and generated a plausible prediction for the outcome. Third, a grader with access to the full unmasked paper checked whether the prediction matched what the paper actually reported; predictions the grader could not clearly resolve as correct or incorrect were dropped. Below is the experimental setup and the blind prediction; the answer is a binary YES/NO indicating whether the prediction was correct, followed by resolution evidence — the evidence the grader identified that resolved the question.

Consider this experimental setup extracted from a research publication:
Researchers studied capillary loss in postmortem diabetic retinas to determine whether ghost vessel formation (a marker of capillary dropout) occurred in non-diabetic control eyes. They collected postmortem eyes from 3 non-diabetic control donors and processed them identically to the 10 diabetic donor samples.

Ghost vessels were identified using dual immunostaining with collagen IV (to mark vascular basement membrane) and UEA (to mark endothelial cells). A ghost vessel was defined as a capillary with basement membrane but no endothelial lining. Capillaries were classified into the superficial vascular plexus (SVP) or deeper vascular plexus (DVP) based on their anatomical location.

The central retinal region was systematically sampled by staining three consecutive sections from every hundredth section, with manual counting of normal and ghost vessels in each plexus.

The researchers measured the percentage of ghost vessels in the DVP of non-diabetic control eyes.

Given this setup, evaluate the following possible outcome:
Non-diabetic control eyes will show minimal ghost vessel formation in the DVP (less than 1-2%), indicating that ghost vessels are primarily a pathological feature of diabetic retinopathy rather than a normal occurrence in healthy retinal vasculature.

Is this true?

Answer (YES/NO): YES